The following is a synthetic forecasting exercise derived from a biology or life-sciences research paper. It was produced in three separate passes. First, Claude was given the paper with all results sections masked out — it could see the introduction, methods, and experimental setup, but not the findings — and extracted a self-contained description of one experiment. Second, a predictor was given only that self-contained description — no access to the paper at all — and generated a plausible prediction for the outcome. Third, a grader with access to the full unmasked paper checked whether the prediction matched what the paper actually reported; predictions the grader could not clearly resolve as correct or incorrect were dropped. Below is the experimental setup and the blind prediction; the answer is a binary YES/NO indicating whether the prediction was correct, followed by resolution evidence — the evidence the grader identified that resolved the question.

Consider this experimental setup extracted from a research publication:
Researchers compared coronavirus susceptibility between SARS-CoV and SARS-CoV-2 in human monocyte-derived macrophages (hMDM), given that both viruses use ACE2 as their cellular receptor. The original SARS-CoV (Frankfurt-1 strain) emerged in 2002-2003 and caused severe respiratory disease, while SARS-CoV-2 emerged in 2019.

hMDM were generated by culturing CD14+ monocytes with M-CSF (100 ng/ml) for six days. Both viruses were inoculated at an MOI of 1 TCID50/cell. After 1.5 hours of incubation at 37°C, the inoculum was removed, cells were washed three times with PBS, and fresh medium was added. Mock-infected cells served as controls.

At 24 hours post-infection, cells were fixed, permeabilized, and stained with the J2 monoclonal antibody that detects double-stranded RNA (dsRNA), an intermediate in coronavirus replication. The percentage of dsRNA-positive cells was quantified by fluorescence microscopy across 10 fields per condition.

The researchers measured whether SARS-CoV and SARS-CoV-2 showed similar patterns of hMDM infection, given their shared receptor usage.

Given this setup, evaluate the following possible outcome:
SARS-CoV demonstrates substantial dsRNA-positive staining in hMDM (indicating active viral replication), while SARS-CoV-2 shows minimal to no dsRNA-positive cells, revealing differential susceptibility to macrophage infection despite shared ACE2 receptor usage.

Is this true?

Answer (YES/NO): NO